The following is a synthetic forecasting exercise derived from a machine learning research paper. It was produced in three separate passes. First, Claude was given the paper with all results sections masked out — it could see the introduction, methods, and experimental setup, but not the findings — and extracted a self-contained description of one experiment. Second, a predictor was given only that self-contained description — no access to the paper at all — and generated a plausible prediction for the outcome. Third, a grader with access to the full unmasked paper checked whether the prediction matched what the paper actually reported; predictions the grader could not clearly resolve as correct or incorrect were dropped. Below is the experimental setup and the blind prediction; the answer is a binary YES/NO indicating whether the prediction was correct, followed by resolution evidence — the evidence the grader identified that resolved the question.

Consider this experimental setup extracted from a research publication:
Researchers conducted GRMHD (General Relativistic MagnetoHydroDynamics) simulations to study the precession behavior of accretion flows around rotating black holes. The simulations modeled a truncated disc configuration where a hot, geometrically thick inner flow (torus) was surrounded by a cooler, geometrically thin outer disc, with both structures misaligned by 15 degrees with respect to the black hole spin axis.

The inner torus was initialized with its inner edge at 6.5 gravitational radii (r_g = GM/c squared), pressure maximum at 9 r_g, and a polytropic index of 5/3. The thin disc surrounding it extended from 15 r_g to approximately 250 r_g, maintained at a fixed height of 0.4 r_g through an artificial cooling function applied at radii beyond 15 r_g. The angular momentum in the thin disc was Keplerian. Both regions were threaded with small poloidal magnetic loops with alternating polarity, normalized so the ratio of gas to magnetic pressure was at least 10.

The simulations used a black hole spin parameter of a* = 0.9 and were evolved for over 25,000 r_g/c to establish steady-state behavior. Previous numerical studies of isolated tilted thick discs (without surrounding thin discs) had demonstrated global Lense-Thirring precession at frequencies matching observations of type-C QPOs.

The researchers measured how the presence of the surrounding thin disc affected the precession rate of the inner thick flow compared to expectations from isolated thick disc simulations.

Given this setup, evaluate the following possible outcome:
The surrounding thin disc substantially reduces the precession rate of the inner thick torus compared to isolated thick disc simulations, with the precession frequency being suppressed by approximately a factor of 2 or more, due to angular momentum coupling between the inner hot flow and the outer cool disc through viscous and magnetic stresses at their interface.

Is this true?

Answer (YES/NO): NO